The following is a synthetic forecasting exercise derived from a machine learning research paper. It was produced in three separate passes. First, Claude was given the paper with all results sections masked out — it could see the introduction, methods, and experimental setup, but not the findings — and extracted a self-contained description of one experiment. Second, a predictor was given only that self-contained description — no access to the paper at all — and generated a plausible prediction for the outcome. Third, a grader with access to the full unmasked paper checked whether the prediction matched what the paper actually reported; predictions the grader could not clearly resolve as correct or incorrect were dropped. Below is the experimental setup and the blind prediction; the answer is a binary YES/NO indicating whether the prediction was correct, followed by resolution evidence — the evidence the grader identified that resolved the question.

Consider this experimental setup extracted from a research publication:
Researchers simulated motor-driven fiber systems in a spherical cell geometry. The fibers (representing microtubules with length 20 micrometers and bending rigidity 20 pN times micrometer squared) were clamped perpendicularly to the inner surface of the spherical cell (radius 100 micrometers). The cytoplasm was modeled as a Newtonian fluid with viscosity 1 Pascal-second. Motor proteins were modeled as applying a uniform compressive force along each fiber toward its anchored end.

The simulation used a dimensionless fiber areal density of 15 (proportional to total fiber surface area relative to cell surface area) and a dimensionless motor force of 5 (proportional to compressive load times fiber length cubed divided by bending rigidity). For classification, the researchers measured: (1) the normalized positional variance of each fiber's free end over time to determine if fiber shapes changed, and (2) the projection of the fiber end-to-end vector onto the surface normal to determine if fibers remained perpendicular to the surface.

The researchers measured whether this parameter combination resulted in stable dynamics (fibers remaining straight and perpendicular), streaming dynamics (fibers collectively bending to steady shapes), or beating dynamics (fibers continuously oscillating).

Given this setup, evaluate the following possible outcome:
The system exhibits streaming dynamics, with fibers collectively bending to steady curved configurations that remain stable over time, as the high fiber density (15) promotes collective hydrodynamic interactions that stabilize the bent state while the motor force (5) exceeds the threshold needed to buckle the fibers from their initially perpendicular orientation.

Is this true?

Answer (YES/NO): NO